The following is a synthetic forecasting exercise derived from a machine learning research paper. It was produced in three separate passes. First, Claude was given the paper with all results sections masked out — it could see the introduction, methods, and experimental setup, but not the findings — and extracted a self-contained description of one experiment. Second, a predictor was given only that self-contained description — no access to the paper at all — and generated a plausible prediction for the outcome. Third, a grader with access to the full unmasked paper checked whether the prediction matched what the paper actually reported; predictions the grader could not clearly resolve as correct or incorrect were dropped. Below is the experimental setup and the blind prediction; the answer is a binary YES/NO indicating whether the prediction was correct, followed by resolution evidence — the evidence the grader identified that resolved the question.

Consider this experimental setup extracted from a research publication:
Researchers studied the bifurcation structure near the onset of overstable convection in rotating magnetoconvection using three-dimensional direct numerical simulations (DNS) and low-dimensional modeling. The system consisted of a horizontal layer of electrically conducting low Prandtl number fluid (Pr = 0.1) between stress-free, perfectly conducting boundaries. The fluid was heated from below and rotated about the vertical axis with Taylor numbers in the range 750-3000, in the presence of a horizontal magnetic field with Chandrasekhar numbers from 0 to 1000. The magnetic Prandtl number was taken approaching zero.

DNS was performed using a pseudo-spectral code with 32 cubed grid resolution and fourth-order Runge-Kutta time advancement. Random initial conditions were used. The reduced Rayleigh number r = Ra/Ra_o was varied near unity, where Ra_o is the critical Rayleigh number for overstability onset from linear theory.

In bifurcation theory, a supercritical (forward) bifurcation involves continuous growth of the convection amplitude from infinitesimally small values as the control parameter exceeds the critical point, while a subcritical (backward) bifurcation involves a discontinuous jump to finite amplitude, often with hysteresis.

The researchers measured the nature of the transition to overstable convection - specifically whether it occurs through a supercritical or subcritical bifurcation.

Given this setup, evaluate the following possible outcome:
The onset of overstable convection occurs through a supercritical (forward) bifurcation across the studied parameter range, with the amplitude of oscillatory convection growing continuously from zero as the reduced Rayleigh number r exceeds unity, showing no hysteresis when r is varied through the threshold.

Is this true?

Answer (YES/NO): NO